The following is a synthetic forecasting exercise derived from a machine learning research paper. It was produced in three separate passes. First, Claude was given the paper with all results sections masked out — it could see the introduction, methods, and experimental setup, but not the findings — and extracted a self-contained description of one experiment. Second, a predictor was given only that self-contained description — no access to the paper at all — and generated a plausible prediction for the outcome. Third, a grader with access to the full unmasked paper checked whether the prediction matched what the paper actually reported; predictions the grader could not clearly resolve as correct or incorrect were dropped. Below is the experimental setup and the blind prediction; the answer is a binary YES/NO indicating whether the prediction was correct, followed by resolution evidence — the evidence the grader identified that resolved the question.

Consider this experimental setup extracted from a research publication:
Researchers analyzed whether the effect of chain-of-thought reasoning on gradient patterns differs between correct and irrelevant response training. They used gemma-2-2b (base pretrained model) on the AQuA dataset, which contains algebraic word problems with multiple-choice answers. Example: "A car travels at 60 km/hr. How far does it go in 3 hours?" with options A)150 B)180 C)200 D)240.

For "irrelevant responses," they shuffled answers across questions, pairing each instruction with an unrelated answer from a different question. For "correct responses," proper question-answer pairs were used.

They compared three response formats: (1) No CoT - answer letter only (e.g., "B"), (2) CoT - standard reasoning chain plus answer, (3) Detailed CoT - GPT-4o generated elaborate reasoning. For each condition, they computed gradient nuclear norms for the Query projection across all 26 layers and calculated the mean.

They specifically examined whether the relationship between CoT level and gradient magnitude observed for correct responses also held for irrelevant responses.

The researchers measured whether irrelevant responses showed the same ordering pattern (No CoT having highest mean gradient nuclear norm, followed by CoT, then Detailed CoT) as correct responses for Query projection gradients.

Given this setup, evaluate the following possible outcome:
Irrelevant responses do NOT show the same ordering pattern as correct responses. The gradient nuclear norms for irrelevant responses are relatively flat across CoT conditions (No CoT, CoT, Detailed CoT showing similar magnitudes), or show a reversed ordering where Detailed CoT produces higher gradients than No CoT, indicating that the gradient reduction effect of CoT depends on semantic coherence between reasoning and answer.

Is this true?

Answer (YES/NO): NO